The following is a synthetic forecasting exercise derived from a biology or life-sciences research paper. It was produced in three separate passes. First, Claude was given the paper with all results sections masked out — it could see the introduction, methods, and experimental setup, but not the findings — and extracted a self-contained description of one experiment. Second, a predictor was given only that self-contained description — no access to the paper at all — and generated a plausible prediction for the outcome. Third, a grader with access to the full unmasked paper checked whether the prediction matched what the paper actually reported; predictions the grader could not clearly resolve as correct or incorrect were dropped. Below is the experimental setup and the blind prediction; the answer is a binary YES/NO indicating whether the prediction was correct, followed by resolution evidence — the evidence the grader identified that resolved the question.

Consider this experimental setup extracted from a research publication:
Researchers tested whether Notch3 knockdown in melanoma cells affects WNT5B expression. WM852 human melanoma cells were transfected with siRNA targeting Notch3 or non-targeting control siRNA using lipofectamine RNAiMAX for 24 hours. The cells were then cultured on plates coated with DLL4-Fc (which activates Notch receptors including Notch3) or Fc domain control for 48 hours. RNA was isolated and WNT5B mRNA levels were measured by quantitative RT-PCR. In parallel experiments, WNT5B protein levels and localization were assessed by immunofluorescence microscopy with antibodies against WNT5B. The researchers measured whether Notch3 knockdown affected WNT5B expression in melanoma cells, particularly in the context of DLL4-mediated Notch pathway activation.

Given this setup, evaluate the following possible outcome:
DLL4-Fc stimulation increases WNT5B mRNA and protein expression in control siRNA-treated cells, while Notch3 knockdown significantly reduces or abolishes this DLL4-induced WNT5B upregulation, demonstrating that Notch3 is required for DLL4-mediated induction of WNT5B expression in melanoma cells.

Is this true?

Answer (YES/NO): YES